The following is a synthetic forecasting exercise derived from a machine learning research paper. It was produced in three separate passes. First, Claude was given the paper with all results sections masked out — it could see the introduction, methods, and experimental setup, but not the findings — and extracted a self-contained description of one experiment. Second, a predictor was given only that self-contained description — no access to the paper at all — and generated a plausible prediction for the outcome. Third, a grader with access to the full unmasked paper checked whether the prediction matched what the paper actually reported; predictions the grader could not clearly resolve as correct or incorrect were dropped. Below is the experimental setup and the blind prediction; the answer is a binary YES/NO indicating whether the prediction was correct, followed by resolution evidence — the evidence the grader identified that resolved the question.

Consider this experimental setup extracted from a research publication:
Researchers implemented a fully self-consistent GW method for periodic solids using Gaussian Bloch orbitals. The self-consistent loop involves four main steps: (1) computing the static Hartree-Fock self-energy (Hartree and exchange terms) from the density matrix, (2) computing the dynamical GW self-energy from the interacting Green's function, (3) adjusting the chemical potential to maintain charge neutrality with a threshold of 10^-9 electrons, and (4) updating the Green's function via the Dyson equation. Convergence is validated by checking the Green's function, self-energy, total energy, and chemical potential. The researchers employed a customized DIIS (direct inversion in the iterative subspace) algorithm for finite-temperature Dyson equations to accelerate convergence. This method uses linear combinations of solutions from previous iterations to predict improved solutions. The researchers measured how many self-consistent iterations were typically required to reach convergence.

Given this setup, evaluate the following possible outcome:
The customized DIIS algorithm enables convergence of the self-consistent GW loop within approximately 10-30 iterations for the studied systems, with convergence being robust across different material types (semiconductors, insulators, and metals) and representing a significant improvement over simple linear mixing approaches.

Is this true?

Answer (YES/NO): NO